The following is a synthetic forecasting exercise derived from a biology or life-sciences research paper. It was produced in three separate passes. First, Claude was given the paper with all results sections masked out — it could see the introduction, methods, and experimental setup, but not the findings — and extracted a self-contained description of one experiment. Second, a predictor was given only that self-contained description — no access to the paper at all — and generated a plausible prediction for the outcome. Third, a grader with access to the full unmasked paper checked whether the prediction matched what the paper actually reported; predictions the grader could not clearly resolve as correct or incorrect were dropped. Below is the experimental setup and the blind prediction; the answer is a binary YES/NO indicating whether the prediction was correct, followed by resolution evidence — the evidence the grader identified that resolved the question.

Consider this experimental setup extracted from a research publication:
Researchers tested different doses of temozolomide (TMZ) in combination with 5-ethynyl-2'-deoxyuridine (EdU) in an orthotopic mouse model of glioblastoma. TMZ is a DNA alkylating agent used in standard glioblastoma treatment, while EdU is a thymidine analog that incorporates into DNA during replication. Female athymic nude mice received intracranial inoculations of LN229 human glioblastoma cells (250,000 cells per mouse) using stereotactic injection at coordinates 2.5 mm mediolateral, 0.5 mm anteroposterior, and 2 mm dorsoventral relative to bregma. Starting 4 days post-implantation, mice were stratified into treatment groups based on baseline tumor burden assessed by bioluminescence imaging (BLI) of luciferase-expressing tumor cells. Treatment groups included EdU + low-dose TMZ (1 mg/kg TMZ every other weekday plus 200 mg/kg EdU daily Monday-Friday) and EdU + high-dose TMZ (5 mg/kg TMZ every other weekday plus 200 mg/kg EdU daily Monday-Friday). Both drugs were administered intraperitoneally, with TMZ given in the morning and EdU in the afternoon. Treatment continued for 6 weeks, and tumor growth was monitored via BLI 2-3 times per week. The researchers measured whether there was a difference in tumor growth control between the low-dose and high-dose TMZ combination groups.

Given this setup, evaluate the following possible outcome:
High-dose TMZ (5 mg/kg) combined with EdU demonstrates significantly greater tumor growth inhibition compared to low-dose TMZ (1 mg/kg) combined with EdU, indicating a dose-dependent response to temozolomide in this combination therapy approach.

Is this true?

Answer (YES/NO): NO